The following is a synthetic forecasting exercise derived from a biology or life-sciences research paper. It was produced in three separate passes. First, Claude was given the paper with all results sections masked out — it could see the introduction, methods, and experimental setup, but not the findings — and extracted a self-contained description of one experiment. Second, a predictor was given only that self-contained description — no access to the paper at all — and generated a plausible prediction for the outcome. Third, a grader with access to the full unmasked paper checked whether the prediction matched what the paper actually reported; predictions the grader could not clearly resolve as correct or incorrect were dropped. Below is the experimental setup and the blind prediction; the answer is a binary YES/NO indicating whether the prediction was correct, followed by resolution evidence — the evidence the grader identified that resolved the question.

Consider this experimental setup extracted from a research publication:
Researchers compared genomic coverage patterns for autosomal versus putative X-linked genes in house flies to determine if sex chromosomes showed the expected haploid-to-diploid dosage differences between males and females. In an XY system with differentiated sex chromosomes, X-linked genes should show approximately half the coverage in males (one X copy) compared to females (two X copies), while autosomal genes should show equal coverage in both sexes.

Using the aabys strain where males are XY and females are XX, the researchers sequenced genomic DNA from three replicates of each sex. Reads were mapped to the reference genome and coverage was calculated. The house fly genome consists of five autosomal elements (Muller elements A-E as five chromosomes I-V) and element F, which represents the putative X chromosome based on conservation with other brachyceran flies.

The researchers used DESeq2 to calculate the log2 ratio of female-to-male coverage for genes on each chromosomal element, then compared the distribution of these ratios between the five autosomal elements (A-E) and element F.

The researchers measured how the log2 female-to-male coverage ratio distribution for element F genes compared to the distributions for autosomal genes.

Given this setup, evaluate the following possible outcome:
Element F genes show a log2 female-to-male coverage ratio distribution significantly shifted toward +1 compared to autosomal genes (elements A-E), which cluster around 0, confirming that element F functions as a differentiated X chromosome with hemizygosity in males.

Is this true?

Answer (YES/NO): NO